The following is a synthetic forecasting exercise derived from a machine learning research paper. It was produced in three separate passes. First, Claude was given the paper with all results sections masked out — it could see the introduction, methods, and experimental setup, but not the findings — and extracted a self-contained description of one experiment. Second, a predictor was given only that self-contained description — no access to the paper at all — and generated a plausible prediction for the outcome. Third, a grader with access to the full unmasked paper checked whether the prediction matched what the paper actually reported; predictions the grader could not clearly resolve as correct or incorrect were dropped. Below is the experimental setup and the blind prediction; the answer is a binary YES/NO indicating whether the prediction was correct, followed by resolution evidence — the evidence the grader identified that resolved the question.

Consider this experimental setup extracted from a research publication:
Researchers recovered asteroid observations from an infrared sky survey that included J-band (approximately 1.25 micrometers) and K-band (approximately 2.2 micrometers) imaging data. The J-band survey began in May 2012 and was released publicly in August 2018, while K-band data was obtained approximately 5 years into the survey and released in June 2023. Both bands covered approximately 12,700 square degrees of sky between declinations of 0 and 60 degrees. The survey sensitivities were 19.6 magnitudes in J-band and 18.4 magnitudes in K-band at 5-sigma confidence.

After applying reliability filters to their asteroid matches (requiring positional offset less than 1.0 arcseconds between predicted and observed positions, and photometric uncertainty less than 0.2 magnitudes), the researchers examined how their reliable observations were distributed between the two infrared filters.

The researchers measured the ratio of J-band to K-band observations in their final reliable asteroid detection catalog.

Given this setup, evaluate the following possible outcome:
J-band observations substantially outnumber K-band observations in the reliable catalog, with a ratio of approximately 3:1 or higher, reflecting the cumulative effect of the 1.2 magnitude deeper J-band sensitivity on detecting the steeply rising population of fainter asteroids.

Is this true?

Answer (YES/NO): YES